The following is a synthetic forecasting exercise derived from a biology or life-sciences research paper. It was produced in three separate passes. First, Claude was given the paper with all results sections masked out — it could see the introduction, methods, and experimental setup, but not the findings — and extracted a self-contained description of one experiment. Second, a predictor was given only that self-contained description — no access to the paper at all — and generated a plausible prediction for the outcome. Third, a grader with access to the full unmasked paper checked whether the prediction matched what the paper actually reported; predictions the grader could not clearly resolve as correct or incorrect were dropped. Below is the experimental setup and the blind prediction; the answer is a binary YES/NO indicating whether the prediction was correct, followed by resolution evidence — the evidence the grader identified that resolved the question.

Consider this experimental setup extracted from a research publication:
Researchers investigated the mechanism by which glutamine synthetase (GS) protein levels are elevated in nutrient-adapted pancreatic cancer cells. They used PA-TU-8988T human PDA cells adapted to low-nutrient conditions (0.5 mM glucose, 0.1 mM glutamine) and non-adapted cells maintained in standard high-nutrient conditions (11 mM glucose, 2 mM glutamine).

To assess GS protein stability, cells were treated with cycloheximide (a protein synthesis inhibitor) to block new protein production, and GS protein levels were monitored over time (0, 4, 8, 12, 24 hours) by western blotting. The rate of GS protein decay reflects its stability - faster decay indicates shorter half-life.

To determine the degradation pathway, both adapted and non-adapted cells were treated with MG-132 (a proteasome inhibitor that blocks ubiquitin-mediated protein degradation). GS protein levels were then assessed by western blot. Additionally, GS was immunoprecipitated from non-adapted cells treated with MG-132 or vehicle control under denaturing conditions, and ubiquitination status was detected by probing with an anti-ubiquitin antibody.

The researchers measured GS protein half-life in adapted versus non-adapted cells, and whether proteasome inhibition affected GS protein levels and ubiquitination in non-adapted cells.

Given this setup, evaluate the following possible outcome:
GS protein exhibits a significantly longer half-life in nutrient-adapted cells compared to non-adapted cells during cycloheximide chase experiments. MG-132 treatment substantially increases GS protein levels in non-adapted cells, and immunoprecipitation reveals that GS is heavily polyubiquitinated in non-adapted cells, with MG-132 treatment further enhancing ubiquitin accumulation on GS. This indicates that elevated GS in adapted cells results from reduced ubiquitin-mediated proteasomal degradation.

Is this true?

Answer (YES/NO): YES